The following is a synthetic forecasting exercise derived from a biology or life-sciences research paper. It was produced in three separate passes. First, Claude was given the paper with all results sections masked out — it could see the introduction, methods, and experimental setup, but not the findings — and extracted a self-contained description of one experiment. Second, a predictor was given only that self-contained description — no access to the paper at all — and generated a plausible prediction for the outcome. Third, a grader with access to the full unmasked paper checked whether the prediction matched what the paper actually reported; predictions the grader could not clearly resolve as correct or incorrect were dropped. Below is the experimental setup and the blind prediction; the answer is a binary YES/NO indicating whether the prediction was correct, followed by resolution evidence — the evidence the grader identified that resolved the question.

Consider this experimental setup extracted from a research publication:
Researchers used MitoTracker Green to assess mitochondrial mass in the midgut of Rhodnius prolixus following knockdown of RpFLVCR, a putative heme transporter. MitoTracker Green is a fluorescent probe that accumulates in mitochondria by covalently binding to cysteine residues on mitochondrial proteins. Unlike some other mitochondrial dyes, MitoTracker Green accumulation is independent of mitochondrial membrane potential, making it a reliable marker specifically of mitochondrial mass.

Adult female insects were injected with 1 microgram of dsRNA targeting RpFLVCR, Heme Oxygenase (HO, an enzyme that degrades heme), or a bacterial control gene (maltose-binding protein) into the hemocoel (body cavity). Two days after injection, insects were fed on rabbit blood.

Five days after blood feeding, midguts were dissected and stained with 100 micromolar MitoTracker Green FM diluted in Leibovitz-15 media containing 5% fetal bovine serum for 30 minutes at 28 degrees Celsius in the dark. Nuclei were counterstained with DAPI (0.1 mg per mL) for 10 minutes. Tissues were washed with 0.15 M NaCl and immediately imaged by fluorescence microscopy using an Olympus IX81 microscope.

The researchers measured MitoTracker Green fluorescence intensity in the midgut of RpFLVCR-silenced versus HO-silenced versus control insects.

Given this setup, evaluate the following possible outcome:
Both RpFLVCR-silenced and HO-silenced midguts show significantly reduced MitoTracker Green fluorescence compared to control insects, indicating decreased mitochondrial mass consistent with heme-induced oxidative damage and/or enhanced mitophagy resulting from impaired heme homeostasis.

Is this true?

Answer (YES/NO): NO